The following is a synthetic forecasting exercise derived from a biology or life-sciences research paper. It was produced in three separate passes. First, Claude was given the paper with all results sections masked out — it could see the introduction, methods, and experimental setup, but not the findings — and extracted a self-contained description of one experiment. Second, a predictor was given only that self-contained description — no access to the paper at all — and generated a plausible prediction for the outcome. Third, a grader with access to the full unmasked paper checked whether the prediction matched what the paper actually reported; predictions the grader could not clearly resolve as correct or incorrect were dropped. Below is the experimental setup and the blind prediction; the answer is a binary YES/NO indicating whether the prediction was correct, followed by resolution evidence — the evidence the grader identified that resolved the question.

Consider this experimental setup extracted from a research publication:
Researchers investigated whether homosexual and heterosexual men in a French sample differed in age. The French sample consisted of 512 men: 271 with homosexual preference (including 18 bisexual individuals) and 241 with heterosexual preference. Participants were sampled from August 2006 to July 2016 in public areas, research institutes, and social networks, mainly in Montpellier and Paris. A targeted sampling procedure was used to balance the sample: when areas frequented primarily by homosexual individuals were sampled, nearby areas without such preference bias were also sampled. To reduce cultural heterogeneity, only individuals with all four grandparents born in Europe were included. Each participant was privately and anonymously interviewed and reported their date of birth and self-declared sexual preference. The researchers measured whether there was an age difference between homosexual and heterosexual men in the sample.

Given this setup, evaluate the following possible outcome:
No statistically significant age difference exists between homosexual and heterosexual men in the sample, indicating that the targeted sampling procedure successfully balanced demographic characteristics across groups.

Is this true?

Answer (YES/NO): NO